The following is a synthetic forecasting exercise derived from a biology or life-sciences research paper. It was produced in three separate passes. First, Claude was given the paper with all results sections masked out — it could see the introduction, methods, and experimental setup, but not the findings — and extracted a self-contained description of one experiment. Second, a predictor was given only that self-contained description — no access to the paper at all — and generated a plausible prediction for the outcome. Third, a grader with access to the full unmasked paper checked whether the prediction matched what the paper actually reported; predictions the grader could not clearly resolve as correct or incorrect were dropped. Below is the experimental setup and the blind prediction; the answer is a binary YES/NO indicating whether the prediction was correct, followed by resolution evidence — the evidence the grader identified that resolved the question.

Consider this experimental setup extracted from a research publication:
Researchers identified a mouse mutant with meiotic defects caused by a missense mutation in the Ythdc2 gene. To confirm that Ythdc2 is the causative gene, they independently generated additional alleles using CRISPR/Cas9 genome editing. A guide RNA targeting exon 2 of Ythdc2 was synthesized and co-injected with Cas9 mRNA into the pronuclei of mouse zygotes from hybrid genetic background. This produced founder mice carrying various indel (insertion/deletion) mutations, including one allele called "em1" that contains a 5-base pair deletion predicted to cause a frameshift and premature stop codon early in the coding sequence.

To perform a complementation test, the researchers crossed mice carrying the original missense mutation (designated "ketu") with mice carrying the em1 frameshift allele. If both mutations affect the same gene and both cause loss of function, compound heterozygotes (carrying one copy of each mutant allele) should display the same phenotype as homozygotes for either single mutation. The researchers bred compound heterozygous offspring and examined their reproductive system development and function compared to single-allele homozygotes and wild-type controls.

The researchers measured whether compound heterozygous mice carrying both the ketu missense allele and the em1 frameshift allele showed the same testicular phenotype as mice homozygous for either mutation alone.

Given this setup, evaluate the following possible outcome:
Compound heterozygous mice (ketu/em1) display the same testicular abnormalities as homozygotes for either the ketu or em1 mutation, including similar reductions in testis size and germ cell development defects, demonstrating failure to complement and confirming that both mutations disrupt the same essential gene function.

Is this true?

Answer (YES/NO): YES